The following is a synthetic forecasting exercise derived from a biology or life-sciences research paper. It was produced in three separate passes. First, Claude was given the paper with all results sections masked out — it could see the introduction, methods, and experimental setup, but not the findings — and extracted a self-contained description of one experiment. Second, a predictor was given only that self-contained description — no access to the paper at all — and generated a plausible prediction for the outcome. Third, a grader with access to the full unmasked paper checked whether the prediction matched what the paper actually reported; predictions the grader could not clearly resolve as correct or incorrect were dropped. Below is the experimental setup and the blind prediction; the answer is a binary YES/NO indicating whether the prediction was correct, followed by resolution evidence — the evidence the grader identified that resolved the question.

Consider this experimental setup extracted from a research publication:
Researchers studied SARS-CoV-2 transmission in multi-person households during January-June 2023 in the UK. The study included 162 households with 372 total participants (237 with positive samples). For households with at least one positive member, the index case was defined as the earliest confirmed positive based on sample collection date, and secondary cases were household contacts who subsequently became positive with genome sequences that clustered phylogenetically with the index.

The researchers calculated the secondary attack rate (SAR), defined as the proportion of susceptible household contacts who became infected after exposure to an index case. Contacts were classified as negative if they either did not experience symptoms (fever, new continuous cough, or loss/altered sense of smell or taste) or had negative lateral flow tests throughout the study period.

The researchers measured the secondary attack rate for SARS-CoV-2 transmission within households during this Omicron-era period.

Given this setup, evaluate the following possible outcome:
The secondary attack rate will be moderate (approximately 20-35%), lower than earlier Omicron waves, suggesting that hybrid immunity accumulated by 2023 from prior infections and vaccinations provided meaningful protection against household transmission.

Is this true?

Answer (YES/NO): NO